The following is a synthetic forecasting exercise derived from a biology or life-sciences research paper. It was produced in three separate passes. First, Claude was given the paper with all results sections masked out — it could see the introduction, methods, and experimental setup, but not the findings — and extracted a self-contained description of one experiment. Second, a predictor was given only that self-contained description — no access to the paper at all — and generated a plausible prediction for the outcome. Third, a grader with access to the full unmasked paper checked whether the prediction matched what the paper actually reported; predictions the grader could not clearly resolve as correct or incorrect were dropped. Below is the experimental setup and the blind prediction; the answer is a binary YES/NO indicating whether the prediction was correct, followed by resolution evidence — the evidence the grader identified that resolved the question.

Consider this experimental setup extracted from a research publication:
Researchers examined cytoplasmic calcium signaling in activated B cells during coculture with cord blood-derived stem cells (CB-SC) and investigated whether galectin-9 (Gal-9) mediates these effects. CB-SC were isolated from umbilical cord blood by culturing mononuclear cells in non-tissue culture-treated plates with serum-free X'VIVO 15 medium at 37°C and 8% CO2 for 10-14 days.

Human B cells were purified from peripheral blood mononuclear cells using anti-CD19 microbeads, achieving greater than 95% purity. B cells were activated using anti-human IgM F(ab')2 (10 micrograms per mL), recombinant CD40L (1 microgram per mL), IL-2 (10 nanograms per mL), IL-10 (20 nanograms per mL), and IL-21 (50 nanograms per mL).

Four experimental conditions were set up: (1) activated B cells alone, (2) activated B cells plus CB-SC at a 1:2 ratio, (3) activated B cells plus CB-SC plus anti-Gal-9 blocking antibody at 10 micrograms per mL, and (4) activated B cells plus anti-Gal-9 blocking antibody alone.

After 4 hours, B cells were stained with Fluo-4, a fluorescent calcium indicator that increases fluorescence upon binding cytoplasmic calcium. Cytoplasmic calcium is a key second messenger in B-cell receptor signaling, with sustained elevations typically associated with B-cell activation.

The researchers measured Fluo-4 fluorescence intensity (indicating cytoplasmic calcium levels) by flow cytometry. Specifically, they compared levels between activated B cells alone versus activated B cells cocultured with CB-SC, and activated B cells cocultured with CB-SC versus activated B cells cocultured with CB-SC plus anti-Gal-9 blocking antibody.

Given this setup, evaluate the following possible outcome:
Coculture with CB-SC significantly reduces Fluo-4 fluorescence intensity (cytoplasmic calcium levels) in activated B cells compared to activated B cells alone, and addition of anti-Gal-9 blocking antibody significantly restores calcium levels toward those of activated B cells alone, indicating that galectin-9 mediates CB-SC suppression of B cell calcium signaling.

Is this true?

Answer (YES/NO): YES